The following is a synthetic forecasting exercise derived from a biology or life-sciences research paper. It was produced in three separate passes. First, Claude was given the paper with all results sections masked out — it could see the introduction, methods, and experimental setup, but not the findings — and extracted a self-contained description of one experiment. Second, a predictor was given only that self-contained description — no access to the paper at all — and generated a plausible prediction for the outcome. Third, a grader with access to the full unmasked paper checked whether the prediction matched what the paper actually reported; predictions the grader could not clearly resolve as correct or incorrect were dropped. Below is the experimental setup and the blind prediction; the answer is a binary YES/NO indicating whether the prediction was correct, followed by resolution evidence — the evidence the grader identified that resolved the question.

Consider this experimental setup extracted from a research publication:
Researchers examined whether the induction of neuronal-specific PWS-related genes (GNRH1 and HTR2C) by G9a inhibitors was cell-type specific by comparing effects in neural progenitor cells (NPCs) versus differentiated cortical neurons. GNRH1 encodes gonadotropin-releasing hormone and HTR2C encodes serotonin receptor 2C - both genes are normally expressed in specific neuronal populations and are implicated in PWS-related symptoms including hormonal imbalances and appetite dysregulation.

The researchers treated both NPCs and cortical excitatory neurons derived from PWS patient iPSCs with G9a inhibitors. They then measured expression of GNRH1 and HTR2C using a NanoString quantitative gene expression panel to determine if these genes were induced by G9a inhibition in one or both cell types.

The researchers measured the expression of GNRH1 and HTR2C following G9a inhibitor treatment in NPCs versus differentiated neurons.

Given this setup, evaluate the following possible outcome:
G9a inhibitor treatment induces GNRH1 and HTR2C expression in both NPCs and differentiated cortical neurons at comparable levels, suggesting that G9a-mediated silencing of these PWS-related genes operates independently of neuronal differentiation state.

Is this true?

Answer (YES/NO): NO